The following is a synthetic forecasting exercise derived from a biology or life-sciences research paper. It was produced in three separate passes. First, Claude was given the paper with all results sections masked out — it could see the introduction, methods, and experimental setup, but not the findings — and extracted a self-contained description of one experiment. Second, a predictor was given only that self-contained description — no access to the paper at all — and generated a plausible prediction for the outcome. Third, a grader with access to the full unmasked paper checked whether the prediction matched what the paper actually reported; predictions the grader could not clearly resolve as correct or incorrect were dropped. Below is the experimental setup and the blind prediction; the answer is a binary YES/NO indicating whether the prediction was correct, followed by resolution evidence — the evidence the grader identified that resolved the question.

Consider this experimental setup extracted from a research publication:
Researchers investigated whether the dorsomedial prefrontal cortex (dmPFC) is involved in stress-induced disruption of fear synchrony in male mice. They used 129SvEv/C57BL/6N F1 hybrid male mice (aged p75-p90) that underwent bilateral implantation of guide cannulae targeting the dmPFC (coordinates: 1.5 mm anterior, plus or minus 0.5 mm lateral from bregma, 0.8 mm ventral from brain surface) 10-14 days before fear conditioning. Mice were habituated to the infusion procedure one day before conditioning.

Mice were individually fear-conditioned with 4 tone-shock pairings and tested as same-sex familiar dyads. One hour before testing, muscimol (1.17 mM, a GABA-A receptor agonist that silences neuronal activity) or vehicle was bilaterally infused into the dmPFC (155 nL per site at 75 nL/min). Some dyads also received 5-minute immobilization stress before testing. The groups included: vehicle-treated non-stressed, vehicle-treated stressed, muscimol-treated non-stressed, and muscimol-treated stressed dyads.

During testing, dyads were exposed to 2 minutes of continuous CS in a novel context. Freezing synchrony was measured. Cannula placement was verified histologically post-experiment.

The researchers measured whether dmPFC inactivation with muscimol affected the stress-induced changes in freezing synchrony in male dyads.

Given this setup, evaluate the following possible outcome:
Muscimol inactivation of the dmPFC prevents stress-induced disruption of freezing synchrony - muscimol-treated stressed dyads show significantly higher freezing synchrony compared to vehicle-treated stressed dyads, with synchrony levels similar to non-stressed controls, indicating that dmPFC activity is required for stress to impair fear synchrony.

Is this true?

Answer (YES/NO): YES